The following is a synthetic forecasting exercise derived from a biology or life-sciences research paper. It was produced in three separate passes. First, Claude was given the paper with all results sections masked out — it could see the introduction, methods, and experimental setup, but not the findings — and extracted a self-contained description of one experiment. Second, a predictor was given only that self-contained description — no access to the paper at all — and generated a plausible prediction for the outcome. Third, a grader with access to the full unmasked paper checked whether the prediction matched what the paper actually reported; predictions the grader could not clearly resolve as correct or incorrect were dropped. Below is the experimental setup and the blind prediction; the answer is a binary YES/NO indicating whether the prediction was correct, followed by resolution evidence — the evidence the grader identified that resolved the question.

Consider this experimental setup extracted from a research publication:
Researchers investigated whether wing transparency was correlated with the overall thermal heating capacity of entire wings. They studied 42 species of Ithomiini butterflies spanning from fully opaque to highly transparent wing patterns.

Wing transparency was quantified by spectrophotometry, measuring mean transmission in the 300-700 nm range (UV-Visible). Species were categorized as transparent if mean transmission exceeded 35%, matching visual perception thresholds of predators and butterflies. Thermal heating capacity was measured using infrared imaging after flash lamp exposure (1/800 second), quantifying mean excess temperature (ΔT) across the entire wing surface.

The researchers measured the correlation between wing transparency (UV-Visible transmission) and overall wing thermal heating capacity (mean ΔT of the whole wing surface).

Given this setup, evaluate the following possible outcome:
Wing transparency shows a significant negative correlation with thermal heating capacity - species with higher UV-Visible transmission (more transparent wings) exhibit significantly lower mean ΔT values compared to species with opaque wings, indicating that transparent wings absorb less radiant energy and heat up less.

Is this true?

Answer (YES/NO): YES